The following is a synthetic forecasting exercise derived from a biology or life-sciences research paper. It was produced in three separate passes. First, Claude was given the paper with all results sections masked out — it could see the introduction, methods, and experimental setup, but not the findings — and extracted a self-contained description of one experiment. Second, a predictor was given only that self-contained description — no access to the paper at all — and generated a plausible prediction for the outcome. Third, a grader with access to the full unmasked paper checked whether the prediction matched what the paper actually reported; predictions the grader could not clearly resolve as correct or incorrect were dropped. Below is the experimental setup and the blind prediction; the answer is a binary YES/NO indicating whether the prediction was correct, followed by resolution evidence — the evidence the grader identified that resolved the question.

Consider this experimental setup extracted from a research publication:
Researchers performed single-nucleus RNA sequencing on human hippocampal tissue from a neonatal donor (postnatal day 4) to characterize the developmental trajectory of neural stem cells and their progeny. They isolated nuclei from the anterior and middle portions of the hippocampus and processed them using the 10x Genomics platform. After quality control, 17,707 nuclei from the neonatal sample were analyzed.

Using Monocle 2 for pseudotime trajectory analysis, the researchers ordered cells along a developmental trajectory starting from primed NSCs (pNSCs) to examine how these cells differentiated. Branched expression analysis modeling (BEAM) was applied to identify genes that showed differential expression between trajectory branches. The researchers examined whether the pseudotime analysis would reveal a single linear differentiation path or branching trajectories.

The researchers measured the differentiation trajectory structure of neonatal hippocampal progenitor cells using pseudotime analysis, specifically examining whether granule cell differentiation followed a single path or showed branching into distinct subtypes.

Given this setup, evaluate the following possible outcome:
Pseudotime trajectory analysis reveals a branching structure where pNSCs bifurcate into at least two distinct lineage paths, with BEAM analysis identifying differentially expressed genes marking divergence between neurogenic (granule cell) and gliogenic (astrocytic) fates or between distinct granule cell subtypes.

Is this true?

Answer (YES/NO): YES